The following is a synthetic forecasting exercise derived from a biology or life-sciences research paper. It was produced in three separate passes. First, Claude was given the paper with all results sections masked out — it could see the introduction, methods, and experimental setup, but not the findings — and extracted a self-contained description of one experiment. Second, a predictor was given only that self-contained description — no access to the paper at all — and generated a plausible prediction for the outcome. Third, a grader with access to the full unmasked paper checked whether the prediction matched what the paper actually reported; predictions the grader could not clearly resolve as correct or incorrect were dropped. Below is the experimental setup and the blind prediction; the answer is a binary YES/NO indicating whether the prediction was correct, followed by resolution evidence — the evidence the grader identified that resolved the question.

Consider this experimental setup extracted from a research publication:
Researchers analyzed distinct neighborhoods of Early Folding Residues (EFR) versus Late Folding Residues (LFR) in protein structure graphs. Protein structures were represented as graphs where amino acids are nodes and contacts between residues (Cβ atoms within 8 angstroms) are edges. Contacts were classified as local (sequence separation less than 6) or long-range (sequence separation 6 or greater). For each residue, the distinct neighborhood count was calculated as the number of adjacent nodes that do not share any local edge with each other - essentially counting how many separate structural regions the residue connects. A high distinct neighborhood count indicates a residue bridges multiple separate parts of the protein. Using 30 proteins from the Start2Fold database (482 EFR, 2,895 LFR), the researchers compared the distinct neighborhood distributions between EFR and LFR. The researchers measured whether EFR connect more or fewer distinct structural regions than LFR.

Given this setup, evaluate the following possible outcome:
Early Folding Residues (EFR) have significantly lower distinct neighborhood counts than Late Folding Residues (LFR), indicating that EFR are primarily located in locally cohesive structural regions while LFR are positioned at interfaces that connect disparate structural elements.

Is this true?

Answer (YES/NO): NO